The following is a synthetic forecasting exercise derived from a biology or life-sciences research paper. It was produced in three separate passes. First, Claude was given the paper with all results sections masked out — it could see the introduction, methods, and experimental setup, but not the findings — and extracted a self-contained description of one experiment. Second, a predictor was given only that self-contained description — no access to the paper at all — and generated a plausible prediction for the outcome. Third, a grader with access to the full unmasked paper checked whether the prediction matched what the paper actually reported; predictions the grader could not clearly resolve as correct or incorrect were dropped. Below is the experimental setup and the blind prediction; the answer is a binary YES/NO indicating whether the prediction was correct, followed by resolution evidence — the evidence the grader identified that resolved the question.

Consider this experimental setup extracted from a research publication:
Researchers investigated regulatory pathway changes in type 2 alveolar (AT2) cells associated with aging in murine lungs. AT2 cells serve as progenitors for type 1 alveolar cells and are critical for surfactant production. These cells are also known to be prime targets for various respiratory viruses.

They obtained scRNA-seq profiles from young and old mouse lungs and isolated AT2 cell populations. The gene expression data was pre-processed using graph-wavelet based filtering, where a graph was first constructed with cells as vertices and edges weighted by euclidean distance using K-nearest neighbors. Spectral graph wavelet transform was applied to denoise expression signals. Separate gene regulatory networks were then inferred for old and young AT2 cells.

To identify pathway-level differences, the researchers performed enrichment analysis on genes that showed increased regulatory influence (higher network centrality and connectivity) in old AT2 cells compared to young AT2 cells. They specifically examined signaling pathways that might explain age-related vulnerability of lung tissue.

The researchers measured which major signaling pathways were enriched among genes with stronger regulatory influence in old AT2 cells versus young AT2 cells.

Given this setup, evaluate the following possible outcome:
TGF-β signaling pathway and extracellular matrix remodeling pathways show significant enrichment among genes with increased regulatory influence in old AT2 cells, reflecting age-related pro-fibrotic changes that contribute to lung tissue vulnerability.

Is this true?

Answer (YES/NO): NO